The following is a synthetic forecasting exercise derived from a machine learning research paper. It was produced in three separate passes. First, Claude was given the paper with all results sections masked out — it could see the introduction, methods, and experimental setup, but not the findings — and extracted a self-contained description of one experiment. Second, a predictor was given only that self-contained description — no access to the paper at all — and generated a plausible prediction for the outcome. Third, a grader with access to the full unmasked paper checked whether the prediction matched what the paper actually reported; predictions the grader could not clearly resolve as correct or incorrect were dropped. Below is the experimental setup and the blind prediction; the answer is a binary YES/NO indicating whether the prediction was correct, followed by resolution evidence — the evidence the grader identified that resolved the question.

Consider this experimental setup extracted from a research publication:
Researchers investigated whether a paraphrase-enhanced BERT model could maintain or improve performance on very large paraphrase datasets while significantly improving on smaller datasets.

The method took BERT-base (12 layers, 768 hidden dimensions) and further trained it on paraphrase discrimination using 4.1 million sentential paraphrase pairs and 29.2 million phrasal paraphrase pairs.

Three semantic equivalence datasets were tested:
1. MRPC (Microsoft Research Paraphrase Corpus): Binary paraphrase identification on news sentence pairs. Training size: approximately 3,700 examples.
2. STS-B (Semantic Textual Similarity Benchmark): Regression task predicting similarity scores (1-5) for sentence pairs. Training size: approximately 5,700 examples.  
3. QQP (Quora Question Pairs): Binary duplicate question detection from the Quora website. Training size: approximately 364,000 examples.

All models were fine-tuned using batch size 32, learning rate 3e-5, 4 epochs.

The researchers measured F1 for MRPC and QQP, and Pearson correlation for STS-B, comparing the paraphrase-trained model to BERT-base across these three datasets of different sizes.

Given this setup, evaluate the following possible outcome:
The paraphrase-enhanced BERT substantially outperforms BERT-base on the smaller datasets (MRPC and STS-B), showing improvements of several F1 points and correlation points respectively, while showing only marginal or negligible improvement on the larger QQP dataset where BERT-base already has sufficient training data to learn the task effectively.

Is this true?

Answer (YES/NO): NO